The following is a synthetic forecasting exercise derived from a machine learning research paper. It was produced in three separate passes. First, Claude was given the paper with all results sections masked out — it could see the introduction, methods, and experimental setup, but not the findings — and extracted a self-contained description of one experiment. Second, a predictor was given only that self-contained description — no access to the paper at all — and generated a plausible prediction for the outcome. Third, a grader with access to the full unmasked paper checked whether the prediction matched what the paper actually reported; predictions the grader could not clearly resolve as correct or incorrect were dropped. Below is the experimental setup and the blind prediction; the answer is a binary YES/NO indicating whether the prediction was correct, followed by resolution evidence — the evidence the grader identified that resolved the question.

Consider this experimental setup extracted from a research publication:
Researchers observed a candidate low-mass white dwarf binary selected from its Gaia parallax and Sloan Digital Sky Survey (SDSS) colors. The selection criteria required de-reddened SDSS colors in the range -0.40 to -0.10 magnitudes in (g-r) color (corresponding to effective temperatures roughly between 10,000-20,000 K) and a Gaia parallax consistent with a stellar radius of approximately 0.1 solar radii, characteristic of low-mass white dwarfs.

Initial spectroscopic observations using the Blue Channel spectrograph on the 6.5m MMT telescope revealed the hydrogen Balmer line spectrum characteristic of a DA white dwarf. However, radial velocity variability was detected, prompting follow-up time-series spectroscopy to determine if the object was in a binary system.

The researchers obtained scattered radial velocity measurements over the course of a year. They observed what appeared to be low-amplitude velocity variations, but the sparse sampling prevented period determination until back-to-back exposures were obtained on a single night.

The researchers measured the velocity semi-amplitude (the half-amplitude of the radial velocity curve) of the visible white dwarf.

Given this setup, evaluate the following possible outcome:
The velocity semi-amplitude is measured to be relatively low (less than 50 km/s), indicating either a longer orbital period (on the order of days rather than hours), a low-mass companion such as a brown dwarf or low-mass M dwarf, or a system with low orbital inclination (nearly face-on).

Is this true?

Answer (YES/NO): NO